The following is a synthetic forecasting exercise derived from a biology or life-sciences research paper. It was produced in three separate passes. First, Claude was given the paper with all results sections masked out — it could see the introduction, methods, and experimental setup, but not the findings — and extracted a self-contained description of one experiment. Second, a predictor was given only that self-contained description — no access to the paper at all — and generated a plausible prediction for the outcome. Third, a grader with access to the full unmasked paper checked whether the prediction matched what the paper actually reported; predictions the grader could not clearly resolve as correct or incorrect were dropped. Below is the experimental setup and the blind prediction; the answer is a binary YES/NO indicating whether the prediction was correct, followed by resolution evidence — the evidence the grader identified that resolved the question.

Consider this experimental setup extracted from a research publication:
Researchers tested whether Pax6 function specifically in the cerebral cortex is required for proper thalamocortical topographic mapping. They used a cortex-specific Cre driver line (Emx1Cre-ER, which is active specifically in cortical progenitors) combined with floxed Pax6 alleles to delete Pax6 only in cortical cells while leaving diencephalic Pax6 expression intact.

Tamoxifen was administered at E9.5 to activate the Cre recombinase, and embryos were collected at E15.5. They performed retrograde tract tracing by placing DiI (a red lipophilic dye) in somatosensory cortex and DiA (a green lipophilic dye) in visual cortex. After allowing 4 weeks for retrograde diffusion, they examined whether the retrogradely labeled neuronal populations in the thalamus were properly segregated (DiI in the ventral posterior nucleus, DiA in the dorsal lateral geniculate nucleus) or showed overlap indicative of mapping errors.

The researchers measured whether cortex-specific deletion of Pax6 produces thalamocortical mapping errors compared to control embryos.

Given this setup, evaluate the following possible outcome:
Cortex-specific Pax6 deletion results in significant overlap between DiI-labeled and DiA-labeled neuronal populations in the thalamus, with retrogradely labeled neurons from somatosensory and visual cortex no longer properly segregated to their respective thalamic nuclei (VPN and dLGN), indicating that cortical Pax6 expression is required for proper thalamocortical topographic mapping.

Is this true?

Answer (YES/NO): NO